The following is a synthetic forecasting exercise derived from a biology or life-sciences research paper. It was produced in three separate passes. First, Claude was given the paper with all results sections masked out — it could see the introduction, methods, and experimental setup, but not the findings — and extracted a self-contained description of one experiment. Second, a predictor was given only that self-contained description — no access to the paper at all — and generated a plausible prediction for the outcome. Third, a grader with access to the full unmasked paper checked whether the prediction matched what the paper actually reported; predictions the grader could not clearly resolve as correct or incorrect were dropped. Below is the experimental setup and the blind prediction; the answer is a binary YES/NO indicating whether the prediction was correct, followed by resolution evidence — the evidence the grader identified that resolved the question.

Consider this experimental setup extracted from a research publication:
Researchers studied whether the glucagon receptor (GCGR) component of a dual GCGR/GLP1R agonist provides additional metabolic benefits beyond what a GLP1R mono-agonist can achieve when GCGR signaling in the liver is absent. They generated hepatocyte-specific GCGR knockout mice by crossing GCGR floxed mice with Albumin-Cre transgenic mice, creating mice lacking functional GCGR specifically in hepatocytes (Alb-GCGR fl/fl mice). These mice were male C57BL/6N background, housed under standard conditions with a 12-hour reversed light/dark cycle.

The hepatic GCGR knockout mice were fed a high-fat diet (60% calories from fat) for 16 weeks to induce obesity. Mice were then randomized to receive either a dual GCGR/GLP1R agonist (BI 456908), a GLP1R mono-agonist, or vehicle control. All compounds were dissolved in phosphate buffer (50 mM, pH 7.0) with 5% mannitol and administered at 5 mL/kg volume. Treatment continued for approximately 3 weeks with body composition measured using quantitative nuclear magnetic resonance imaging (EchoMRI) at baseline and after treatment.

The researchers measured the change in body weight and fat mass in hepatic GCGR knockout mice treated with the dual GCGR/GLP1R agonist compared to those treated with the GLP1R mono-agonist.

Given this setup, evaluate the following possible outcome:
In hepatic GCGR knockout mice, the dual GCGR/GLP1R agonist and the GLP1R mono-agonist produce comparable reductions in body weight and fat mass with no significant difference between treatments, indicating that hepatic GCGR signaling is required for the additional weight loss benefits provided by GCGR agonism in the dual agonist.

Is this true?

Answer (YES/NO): YES